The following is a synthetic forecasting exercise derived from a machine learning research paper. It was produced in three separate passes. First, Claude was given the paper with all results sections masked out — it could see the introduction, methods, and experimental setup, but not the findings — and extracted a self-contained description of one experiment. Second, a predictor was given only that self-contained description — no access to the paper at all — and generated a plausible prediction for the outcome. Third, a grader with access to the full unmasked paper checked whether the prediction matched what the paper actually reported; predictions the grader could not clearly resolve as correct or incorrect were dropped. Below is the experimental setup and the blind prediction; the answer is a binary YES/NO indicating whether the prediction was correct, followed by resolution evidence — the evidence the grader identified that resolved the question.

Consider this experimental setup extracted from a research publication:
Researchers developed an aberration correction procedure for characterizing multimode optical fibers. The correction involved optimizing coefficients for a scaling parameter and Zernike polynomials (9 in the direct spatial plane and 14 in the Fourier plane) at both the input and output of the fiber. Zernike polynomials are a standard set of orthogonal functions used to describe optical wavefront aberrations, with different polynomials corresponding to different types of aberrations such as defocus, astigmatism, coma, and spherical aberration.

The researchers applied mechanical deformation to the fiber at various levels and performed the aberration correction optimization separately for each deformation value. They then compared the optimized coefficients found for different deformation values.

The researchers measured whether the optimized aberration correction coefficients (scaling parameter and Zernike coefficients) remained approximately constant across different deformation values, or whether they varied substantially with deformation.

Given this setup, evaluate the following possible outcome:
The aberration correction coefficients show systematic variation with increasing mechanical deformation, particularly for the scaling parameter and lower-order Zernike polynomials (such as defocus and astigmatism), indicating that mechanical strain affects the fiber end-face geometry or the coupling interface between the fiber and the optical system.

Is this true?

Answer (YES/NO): NO